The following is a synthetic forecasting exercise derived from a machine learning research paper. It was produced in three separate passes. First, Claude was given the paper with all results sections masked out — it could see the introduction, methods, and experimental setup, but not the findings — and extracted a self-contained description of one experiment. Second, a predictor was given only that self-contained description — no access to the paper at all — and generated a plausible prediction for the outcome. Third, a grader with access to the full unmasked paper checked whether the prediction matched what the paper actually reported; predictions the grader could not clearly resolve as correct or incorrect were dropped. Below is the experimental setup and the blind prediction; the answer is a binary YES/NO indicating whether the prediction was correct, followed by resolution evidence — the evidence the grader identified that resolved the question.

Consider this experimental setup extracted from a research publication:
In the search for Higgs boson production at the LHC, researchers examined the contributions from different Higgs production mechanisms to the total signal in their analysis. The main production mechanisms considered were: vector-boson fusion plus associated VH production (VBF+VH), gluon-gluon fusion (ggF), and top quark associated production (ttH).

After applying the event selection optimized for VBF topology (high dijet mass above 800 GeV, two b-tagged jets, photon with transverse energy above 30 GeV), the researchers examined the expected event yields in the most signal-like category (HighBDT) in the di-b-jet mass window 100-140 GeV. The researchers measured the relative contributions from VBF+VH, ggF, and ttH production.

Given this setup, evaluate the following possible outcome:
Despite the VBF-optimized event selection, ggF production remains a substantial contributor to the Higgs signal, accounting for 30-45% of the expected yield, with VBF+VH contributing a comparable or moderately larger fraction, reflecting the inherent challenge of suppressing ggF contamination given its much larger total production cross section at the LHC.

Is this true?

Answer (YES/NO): NO